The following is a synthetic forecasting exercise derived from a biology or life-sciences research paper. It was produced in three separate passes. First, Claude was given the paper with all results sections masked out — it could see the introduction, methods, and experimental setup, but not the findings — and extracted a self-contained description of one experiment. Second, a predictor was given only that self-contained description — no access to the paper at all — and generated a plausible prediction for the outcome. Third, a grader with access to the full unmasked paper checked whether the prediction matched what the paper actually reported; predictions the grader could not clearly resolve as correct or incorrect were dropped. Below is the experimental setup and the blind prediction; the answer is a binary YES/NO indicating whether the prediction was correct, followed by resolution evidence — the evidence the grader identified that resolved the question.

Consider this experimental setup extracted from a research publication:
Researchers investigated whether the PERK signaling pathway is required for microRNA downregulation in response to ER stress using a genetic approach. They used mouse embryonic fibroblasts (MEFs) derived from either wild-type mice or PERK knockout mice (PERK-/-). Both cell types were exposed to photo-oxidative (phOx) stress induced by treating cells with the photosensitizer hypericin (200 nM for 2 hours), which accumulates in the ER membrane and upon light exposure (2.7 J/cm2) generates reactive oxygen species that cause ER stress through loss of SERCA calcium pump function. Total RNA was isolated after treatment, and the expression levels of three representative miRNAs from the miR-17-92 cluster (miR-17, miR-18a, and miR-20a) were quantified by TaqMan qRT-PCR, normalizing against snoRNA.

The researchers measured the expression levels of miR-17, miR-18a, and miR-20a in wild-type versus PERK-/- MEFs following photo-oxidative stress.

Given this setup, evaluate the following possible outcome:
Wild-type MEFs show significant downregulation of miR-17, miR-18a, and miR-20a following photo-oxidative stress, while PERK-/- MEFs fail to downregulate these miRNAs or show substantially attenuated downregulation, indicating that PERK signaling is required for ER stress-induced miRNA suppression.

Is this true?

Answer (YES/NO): YES